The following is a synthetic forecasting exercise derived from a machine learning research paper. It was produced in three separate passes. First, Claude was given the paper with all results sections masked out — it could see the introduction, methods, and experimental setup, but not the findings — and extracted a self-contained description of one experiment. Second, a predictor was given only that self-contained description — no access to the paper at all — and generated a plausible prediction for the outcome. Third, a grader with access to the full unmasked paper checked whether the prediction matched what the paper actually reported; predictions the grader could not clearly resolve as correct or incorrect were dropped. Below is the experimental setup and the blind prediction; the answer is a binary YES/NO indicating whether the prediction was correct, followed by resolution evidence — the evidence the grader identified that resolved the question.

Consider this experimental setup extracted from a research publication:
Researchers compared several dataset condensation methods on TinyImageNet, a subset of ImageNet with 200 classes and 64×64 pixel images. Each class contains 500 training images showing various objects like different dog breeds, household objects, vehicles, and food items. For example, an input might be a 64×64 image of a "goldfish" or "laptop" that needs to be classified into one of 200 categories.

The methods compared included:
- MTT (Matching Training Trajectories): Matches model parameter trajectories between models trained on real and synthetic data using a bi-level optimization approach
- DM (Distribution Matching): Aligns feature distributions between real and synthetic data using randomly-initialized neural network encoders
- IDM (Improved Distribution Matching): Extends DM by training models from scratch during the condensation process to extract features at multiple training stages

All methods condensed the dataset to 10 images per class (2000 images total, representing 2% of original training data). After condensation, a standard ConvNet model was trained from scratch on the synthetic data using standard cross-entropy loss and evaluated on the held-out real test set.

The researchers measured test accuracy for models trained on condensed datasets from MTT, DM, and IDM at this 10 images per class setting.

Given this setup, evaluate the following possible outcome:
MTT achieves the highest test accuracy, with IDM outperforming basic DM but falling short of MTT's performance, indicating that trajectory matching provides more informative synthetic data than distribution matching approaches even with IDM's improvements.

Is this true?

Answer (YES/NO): NO